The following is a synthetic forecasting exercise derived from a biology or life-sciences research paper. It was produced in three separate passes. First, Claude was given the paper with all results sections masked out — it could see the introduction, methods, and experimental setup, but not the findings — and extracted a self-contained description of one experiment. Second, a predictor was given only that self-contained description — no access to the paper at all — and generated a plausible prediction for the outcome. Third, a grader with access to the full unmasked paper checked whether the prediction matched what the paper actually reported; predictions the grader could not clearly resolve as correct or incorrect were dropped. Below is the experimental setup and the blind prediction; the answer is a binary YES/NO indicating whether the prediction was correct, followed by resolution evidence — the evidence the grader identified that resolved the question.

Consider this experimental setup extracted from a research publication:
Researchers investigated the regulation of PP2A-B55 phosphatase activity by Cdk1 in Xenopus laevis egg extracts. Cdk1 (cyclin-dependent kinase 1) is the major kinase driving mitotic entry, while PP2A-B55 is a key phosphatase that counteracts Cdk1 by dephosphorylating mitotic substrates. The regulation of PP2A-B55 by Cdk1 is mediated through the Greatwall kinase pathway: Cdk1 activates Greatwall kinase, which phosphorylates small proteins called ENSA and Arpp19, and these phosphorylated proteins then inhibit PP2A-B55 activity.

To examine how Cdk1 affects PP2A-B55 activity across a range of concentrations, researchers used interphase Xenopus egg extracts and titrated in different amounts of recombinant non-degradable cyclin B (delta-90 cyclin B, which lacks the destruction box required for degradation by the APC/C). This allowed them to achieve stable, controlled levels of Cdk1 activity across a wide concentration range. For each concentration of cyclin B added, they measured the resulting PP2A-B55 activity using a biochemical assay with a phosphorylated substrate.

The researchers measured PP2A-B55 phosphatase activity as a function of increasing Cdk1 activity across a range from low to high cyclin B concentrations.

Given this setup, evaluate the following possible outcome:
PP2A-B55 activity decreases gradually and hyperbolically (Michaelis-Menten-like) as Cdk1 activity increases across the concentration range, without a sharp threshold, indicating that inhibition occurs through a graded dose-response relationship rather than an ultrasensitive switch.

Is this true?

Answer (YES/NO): NO